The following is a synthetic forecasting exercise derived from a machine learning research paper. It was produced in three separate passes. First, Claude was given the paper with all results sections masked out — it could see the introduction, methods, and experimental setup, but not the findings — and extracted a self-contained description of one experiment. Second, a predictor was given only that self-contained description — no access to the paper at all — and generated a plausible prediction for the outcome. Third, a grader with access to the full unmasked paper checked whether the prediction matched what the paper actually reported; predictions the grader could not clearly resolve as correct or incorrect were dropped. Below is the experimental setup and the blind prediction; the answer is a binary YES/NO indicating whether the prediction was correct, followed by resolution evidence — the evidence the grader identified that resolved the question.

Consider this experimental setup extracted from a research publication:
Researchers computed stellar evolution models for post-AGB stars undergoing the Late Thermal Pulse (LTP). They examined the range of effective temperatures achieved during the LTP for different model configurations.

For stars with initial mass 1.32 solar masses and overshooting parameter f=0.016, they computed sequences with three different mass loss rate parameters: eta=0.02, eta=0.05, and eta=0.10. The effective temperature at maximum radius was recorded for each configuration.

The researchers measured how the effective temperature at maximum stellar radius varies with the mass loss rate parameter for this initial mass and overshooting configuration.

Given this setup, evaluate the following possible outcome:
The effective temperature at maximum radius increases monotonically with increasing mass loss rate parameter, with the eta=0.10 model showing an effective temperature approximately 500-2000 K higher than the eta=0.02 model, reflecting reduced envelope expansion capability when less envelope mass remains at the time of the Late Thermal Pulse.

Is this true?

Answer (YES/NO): YES